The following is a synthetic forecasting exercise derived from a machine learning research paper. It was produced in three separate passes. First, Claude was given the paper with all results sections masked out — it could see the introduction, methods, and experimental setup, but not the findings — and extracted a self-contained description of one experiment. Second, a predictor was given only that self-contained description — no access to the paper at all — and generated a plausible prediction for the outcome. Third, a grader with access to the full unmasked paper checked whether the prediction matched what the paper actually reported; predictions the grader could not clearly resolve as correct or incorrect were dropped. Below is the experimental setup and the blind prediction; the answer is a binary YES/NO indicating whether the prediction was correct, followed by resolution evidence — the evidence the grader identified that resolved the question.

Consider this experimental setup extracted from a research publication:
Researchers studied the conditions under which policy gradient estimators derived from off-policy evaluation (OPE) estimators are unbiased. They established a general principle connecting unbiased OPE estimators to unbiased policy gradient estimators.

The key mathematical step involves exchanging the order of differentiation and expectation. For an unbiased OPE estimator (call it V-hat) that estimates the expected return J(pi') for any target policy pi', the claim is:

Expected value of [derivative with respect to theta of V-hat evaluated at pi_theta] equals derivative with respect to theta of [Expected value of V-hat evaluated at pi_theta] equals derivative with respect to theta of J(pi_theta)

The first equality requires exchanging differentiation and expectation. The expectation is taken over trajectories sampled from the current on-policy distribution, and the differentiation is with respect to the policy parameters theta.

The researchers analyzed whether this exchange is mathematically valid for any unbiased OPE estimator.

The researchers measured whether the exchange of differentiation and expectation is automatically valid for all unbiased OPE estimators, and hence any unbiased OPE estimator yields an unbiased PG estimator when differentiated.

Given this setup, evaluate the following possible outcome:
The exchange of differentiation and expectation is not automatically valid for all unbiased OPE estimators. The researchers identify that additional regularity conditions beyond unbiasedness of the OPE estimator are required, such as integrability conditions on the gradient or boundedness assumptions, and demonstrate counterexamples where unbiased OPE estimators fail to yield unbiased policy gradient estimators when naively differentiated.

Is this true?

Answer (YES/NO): NO